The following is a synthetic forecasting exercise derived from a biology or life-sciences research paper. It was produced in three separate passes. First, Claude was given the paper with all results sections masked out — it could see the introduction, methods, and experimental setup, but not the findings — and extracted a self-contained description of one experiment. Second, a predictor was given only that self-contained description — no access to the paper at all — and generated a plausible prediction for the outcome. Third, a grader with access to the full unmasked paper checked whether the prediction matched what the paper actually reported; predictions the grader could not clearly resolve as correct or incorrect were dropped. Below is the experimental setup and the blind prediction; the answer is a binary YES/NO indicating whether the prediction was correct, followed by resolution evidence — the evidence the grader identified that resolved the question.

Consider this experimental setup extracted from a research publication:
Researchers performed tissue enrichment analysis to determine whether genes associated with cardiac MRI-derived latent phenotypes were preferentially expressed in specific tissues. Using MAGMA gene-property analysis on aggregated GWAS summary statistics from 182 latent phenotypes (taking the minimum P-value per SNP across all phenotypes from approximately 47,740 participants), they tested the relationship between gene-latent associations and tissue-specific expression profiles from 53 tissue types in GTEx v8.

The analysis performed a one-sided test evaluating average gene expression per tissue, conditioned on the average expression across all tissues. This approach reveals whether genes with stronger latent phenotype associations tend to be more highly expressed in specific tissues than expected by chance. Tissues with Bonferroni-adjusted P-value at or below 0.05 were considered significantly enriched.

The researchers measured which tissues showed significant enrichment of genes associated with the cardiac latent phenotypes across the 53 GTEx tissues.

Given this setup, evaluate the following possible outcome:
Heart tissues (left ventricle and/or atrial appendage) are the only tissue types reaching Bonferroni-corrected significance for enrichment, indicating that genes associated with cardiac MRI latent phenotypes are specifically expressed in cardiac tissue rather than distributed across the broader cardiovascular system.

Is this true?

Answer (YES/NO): NO